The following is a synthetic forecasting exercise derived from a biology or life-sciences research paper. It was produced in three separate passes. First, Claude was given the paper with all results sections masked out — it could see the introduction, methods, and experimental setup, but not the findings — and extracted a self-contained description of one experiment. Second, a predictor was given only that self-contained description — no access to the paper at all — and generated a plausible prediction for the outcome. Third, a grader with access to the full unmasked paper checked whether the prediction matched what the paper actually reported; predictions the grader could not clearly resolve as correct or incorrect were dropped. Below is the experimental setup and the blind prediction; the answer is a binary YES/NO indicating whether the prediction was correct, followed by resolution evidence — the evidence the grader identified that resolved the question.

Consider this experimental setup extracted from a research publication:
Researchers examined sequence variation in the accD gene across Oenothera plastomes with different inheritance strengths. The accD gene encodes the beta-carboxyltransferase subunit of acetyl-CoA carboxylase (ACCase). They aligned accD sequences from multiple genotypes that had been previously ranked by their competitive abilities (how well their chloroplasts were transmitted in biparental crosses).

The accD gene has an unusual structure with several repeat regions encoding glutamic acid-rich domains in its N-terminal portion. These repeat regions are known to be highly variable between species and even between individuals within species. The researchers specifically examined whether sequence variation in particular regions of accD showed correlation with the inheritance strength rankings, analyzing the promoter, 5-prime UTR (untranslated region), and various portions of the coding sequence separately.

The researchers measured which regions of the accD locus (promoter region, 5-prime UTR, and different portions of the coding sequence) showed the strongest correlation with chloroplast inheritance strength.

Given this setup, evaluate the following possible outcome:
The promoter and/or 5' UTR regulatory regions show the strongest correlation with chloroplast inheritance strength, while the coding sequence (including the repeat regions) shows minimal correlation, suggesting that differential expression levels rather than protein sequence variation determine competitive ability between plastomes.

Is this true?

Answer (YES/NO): NO